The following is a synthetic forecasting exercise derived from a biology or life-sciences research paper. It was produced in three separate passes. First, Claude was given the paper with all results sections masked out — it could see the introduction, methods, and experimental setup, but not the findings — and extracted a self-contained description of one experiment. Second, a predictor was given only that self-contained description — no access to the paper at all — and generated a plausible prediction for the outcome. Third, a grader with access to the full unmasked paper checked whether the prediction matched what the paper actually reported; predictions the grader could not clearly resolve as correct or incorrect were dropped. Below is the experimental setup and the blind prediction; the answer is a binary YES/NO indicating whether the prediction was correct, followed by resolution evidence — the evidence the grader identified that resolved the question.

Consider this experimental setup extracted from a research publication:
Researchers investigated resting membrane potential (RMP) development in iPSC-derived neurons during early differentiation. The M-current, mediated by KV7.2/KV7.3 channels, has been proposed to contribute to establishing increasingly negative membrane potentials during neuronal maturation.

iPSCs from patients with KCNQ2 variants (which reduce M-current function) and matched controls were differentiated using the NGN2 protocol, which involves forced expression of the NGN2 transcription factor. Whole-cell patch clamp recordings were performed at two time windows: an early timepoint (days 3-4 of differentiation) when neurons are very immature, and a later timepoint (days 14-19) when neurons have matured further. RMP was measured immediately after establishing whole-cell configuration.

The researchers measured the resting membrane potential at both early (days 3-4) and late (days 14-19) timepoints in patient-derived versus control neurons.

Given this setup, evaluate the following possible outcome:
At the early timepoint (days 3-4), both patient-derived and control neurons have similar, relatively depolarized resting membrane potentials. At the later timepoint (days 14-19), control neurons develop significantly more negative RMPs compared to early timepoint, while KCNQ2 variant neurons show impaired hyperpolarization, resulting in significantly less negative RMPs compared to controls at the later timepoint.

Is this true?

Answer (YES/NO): NO